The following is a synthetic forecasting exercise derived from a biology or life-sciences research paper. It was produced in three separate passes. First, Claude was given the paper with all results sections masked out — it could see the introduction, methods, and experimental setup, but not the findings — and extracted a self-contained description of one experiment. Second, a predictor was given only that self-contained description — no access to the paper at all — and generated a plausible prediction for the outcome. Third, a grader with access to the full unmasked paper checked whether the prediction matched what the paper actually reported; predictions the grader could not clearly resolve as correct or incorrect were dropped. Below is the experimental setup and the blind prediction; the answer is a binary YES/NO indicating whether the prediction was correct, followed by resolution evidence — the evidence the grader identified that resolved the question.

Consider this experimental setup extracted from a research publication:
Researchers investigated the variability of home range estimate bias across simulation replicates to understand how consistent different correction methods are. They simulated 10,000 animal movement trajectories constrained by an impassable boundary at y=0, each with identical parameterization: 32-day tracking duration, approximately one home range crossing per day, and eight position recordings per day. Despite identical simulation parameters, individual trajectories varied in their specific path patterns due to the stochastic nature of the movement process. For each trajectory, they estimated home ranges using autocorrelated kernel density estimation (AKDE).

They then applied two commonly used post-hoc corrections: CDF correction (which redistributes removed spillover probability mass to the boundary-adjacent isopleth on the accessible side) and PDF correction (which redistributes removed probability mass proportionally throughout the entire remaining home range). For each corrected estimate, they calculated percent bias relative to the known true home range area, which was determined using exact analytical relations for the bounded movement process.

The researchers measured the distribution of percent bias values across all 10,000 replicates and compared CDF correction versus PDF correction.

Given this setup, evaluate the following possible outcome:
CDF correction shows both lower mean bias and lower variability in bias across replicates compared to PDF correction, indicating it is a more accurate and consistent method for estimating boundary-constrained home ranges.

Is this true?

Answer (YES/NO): NO